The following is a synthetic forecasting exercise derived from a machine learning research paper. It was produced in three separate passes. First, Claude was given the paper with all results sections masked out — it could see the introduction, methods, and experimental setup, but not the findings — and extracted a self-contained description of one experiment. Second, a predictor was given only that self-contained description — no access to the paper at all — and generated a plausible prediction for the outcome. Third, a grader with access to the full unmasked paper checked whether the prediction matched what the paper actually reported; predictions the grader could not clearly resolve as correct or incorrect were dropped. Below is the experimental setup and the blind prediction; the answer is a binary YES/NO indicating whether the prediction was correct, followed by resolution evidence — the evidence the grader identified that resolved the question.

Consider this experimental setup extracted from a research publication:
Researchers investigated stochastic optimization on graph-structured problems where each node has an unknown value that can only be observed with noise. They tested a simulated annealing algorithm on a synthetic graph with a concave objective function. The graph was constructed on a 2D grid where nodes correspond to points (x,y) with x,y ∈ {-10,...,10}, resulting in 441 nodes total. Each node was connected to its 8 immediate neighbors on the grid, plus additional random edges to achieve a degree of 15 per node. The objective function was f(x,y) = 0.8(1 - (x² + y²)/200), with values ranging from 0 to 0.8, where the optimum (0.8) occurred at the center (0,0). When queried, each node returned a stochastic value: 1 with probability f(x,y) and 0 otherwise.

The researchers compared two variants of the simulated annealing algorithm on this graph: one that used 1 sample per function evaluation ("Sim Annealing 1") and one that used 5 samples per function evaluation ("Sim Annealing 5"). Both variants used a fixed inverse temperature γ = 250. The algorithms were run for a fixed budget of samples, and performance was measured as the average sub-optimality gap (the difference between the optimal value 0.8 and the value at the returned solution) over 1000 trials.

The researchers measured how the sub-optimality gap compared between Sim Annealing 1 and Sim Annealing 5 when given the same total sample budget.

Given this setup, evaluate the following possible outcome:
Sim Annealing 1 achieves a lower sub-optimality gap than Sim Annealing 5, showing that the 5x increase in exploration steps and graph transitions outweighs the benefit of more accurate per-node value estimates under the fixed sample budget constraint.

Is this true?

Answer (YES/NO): NO